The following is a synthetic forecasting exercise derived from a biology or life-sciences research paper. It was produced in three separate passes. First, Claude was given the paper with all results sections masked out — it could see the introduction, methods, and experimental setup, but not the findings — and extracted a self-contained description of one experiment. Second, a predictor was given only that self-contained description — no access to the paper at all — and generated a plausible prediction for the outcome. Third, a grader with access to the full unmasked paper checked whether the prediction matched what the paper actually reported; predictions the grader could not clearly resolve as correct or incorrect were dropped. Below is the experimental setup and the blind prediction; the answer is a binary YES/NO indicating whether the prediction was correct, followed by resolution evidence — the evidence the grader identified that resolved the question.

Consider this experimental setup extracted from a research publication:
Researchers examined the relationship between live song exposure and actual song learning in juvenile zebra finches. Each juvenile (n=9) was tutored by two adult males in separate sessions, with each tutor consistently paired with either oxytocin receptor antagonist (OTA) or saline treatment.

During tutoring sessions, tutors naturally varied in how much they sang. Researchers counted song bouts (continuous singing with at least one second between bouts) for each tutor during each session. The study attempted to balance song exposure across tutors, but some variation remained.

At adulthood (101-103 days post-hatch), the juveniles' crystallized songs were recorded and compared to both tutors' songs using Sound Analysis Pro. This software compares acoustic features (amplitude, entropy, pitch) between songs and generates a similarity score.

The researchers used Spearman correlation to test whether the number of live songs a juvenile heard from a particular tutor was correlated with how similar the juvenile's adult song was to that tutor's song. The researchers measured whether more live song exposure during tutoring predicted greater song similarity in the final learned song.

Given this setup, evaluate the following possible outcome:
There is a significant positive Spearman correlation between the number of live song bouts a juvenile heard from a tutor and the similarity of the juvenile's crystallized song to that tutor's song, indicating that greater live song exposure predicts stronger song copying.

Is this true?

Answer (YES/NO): NO